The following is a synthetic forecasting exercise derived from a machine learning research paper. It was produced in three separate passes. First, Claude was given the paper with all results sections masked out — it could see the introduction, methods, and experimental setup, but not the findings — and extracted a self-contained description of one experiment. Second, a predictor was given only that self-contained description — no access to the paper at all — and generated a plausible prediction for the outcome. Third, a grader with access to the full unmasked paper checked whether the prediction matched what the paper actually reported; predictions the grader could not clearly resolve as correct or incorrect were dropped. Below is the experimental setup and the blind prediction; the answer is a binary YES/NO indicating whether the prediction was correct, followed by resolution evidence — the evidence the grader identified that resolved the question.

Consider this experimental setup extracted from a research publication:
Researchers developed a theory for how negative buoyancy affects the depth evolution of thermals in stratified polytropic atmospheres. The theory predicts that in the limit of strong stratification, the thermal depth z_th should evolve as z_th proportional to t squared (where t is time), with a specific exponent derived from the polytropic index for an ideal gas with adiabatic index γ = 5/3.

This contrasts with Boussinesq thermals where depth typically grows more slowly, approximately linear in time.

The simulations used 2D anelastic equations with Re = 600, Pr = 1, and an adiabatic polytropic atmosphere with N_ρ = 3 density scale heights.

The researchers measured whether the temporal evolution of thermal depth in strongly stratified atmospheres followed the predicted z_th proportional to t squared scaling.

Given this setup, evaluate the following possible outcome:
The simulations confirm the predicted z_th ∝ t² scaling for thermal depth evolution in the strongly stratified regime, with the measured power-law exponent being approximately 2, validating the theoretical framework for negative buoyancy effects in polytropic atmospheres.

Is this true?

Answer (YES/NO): YES